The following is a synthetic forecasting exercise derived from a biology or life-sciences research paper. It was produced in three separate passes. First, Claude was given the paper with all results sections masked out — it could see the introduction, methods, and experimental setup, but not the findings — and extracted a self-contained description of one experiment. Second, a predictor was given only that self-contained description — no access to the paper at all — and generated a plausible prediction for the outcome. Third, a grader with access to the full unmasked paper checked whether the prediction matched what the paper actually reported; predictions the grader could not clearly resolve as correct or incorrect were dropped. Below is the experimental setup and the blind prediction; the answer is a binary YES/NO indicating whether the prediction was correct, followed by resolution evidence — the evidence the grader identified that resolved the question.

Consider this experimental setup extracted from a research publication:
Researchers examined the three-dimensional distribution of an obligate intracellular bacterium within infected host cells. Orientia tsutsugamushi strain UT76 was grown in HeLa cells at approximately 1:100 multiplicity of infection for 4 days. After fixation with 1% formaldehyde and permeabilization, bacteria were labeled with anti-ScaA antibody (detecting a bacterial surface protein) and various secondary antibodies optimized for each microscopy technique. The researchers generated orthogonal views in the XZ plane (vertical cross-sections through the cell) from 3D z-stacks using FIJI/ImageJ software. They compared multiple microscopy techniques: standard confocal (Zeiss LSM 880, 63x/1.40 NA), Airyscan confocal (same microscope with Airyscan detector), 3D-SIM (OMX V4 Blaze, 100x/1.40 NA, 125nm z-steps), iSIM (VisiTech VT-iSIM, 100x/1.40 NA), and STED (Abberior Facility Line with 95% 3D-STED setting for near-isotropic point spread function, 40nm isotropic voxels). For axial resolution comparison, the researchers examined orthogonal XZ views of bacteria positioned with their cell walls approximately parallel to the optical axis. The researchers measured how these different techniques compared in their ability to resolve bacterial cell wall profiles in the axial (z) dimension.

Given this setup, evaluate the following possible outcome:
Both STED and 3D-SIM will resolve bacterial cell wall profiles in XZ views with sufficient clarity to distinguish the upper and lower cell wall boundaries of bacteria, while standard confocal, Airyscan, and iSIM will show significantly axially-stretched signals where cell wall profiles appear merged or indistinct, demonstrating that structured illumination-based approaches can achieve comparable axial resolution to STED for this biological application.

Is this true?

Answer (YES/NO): NO